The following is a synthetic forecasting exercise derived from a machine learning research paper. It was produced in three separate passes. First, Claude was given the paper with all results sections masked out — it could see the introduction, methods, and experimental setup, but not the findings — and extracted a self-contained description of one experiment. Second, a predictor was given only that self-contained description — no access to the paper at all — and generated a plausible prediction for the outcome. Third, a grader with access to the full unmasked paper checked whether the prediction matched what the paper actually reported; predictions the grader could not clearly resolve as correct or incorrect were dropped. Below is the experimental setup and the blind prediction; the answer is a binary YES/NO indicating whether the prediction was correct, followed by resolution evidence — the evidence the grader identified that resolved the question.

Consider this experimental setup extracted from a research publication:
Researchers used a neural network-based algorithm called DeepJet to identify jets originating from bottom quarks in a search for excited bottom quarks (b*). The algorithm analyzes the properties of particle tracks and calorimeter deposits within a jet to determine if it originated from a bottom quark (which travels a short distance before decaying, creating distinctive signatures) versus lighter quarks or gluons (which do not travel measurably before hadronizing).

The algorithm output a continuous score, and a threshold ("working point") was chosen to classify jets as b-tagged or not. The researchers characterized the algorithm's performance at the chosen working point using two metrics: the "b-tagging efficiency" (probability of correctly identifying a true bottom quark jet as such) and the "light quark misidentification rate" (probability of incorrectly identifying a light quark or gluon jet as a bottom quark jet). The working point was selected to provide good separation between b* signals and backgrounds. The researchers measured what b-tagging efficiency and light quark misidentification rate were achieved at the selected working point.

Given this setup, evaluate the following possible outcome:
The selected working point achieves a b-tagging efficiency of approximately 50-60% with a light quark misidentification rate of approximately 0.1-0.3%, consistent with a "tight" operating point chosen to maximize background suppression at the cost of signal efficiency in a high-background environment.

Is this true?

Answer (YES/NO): NO